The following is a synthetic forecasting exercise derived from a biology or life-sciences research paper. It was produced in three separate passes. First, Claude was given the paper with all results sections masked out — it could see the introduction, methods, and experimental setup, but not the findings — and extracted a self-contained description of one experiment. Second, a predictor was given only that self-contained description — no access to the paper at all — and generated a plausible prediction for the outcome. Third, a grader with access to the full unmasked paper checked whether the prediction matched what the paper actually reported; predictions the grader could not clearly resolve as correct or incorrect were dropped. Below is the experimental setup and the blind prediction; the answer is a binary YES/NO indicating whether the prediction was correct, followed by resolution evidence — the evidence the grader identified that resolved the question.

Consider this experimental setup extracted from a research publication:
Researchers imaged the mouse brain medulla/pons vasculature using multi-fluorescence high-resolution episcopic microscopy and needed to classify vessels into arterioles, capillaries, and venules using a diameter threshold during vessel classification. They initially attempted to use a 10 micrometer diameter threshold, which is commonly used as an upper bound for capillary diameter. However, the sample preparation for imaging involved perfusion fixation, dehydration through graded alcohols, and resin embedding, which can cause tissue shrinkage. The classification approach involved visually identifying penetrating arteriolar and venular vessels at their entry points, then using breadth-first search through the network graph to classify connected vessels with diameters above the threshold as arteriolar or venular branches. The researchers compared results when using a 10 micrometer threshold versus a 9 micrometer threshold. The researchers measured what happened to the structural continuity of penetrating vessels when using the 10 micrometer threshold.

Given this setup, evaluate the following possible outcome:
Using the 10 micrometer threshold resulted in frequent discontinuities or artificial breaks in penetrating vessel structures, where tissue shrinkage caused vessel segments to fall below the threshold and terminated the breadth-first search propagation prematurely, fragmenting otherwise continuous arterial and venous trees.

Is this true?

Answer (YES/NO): YES